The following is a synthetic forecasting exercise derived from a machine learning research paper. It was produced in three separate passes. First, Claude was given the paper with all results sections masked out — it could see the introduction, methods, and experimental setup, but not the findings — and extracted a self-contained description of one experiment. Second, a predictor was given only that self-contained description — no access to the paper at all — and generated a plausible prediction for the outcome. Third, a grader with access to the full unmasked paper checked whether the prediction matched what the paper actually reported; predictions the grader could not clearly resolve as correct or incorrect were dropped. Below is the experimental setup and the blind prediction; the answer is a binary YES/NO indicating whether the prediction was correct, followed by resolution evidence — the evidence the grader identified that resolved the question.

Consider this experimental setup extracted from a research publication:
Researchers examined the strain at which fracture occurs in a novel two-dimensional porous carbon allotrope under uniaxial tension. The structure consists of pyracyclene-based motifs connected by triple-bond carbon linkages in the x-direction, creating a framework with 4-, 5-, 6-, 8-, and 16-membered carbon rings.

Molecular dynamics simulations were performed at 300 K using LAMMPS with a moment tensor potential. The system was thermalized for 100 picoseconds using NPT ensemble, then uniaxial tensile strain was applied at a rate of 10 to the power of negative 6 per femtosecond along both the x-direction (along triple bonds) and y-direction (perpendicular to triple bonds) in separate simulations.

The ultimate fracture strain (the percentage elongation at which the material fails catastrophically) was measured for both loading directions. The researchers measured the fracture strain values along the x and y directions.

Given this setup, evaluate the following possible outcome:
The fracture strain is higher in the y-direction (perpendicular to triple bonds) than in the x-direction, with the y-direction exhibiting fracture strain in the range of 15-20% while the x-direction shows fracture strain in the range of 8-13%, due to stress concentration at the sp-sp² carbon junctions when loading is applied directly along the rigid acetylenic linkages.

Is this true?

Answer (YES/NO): NO